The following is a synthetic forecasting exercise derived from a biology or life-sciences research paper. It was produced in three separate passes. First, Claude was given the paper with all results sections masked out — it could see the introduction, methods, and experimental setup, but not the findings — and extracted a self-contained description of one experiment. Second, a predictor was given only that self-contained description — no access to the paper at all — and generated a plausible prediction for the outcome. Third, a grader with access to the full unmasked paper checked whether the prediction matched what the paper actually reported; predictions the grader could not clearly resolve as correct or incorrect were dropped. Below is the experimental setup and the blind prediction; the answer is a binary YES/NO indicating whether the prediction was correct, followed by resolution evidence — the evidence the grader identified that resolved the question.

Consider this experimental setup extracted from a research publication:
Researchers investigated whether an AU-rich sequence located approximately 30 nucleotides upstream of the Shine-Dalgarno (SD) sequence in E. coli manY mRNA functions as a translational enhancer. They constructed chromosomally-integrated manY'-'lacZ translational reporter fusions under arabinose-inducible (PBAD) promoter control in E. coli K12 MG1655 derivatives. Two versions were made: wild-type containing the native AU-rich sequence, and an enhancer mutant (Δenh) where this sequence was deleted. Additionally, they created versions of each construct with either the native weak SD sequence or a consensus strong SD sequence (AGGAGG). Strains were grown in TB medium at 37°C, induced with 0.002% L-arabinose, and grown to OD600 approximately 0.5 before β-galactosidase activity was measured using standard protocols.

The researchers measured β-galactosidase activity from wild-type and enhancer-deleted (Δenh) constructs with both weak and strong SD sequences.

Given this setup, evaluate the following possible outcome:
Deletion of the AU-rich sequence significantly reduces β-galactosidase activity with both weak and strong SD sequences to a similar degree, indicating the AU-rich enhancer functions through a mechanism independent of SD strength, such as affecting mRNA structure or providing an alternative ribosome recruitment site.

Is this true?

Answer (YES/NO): YES